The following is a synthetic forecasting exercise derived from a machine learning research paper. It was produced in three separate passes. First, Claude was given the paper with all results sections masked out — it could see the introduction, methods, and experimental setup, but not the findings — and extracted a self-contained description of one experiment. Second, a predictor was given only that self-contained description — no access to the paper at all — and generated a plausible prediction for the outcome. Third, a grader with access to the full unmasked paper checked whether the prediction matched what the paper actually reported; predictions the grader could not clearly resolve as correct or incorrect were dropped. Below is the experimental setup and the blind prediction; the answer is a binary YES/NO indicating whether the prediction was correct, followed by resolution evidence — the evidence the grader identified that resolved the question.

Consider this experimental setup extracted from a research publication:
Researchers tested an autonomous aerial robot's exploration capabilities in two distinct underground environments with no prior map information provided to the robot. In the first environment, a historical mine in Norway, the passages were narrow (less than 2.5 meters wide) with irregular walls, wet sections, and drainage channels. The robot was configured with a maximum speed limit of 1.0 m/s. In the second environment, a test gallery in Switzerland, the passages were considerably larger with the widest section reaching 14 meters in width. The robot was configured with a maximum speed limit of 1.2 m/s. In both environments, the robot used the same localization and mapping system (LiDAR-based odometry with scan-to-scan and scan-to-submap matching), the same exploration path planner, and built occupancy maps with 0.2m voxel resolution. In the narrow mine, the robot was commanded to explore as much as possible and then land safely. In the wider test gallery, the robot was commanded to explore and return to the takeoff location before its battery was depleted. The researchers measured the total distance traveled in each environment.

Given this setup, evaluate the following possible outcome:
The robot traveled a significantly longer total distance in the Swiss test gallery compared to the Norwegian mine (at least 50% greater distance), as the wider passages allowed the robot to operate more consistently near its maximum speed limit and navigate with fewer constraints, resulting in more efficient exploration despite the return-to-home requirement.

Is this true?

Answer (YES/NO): NO